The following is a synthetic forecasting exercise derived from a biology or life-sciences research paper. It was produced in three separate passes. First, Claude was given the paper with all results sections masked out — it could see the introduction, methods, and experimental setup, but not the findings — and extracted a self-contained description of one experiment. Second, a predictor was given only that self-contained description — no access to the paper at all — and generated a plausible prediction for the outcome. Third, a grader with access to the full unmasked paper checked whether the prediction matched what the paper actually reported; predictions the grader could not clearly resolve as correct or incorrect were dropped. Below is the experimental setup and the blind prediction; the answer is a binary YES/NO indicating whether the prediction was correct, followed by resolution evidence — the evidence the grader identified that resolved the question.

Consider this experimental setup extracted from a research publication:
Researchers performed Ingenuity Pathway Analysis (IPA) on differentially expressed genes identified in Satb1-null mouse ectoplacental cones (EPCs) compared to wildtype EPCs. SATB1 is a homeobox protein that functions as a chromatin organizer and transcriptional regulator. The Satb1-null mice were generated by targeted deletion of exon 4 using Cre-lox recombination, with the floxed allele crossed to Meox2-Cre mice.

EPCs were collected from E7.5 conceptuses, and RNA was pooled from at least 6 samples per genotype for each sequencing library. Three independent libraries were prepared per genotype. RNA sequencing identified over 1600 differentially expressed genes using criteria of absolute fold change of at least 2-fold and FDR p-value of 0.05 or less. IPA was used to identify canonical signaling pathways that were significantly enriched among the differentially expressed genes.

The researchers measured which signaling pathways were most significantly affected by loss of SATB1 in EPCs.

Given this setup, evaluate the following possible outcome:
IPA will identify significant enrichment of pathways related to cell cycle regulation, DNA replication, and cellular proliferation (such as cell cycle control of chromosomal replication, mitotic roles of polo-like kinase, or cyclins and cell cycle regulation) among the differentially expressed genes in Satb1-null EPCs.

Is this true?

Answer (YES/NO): NO